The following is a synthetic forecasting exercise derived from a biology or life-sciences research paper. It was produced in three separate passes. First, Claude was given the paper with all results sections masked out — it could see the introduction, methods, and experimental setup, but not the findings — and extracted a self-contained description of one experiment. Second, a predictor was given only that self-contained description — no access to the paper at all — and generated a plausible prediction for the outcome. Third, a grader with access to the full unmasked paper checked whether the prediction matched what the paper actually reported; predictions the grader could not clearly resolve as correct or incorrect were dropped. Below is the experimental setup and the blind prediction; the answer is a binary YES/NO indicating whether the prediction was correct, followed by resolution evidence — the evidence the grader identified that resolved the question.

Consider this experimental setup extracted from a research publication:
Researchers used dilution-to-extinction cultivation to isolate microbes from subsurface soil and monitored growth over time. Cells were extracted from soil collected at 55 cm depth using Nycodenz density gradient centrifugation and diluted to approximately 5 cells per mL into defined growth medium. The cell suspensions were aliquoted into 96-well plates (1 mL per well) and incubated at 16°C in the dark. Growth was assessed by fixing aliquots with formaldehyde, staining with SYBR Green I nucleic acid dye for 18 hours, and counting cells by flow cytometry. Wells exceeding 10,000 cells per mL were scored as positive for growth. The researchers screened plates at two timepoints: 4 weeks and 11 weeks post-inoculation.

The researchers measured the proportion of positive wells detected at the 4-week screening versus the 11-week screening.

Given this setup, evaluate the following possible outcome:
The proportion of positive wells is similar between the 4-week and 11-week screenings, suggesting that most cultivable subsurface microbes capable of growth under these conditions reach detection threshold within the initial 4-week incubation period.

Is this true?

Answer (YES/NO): NO